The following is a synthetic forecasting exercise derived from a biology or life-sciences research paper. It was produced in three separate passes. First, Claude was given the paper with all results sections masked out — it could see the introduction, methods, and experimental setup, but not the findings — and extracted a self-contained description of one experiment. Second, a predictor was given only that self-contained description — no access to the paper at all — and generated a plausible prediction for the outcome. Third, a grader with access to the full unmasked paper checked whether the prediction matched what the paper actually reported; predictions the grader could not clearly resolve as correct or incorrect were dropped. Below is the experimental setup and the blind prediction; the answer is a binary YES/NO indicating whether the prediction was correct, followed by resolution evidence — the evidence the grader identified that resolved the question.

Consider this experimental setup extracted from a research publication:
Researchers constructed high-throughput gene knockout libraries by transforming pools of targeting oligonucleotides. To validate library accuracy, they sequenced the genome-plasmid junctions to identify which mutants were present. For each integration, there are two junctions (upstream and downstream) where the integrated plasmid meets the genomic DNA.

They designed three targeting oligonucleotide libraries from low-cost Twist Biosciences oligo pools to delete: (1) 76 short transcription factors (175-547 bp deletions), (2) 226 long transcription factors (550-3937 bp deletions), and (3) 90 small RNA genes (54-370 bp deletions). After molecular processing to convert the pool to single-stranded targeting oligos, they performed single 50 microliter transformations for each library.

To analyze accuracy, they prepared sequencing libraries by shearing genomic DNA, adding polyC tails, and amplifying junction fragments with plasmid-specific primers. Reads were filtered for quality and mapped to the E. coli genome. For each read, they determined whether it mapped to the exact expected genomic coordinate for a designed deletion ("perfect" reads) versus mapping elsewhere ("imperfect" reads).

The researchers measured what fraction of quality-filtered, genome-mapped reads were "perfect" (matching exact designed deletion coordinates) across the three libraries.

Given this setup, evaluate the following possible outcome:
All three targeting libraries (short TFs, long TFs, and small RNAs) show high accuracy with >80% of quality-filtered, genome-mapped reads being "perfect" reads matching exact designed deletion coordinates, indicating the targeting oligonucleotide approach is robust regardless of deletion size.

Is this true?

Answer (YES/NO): YES